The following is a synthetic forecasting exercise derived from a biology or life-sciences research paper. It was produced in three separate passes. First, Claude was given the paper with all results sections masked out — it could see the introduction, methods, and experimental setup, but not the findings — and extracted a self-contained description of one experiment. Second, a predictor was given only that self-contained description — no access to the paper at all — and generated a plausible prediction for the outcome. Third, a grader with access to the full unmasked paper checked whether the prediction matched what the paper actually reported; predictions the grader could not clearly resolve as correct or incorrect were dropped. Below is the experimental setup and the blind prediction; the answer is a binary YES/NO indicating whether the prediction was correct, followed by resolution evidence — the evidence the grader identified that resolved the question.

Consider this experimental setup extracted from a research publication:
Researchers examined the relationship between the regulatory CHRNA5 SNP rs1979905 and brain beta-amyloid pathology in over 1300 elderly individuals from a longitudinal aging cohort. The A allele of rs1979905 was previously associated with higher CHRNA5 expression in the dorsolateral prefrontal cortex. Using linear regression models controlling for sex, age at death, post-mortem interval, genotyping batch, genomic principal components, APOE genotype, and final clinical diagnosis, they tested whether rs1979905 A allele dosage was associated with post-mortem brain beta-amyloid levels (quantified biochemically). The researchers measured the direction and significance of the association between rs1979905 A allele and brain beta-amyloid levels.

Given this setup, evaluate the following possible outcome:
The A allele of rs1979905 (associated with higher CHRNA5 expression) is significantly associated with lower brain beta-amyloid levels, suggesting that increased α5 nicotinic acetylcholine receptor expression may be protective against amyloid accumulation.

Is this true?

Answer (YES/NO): YES